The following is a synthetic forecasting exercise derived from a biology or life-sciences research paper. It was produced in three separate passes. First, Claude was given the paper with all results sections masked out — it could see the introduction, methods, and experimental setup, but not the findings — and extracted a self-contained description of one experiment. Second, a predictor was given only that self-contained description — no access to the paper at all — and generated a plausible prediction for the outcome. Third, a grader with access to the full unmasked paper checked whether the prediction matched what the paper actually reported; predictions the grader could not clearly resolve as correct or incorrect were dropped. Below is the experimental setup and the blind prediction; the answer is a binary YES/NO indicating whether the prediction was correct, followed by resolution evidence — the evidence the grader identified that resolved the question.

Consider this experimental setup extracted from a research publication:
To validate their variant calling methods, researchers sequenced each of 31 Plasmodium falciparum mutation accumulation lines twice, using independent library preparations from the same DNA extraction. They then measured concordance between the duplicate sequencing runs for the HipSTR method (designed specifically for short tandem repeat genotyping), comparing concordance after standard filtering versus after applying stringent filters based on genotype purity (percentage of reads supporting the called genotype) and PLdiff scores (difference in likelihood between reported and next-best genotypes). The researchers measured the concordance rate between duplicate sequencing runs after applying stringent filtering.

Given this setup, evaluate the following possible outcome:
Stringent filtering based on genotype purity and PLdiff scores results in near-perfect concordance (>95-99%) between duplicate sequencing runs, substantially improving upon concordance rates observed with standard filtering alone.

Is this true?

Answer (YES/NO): YES